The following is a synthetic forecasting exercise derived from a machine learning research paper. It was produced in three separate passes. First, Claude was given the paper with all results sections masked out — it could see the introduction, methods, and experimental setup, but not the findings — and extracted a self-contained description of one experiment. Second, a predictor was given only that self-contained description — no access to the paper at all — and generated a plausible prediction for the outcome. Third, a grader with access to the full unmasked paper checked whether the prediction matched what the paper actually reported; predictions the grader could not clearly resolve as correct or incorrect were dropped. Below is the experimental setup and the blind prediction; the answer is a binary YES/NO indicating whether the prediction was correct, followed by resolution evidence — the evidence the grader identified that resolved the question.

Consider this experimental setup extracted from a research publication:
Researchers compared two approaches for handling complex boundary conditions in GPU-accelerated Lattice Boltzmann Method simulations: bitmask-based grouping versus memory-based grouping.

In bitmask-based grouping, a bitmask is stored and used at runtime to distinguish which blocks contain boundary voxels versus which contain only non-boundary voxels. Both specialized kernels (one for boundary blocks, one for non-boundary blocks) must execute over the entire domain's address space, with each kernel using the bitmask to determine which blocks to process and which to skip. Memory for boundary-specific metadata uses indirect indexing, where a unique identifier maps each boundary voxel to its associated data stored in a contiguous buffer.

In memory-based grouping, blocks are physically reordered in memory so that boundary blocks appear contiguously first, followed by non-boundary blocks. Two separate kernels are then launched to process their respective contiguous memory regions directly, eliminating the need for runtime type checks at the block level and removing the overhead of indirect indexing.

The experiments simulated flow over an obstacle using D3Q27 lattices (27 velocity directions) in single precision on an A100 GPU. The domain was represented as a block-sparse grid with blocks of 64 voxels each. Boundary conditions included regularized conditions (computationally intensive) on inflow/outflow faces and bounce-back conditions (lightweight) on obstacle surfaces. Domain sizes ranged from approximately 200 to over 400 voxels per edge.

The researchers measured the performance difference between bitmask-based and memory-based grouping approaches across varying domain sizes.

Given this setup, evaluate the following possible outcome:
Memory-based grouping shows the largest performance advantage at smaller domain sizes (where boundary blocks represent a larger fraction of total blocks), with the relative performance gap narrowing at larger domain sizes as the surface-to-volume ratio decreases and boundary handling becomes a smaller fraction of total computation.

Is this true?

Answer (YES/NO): NO